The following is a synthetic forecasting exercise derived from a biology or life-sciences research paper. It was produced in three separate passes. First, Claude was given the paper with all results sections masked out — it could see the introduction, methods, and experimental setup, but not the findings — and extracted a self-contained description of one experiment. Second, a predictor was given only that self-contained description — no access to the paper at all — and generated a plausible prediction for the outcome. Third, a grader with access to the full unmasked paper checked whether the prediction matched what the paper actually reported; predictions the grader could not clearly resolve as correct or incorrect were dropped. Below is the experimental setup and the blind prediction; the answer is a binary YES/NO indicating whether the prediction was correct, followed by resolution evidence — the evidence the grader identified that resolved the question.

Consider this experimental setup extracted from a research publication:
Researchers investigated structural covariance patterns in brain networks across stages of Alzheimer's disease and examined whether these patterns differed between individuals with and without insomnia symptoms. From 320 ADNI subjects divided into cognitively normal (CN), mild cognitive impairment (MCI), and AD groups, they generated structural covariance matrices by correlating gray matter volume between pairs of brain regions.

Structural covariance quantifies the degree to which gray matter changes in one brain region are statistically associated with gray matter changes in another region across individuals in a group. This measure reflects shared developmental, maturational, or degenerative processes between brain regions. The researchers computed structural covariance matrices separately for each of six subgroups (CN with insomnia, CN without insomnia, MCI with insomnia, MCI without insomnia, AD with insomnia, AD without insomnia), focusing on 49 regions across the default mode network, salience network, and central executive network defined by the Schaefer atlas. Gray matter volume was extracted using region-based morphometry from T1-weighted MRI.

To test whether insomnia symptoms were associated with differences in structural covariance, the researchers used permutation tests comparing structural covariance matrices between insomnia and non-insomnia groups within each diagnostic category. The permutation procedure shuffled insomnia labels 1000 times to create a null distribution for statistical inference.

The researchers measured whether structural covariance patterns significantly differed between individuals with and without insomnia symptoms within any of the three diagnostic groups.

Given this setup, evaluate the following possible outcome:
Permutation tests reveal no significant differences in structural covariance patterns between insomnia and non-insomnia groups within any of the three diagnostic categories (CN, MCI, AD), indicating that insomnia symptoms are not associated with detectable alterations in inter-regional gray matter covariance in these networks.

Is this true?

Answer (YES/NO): YES